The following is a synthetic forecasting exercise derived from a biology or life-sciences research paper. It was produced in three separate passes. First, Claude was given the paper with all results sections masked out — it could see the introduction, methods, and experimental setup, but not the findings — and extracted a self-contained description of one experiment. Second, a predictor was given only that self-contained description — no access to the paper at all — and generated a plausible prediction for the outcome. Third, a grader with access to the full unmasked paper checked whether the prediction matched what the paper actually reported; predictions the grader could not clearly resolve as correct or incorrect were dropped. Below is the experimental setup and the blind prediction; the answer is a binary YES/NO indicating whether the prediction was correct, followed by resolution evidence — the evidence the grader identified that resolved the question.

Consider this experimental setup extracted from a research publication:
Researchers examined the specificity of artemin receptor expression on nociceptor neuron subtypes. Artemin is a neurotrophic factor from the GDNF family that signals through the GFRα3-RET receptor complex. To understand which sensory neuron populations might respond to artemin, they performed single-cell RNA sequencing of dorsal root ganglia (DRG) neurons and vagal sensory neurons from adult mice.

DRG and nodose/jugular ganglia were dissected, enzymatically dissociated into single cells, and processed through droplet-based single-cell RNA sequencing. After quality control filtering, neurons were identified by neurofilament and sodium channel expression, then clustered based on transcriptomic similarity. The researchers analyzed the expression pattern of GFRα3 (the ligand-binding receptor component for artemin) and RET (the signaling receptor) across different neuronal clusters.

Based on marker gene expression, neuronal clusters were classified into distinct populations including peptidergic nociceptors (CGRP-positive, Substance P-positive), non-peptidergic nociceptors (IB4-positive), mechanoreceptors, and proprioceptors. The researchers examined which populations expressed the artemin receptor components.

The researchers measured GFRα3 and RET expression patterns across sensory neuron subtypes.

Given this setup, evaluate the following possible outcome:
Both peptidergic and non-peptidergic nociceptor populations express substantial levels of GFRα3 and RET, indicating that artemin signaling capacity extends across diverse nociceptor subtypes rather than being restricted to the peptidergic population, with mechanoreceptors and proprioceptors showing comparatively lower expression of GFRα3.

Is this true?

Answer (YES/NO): NO